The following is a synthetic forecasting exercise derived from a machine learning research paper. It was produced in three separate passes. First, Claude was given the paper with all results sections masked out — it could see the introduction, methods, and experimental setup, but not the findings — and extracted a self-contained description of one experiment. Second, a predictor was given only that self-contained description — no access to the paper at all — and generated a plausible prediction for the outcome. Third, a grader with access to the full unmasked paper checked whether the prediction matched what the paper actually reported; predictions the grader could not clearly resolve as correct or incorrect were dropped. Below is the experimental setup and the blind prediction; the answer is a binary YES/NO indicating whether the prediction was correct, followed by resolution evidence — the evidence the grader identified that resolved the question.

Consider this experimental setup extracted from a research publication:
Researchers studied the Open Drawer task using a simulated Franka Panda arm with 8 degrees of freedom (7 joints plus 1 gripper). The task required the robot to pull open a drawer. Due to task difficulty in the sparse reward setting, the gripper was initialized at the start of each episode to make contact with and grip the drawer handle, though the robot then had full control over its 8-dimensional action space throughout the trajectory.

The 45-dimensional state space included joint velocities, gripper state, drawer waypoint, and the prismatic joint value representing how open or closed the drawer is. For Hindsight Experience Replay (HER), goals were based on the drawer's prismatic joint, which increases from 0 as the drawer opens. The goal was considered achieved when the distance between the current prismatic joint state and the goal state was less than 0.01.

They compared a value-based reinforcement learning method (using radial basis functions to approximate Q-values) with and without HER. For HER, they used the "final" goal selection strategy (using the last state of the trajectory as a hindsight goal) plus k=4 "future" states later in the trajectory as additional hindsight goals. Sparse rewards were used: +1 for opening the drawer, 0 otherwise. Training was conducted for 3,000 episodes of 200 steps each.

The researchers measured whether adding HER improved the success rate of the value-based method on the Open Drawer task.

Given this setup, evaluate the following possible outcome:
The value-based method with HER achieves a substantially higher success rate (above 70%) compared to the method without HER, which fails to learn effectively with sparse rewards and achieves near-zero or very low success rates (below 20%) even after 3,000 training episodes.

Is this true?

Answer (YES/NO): NO